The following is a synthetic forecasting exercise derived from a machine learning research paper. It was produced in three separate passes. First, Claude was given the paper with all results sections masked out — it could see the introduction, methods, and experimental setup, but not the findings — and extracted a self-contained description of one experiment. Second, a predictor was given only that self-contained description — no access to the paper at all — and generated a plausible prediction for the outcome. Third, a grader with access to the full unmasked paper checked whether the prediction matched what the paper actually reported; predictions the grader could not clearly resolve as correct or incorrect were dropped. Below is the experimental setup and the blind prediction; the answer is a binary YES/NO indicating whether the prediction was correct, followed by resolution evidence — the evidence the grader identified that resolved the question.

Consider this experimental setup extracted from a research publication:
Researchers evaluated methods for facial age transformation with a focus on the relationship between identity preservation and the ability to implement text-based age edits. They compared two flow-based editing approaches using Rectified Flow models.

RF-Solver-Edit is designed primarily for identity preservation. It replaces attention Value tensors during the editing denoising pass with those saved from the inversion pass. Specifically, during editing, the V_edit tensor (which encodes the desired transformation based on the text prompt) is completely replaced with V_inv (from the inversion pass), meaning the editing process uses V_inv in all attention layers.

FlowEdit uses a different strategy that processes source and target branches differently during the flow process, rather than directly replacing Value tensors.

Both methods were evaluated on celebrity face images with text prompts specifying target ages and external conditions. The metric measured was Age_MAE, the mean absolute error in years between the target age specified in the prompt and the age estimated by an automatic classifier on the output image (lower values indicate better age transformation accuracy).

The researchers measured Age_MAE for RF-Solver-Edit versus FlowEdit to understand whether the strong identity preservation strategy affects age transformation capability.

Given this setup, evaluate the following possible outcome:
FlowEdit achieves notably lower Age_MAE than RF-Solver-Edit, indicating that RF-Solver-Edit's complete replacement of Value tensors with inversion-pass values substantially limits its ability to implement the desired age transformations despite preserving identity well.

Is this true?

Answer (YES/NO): YES